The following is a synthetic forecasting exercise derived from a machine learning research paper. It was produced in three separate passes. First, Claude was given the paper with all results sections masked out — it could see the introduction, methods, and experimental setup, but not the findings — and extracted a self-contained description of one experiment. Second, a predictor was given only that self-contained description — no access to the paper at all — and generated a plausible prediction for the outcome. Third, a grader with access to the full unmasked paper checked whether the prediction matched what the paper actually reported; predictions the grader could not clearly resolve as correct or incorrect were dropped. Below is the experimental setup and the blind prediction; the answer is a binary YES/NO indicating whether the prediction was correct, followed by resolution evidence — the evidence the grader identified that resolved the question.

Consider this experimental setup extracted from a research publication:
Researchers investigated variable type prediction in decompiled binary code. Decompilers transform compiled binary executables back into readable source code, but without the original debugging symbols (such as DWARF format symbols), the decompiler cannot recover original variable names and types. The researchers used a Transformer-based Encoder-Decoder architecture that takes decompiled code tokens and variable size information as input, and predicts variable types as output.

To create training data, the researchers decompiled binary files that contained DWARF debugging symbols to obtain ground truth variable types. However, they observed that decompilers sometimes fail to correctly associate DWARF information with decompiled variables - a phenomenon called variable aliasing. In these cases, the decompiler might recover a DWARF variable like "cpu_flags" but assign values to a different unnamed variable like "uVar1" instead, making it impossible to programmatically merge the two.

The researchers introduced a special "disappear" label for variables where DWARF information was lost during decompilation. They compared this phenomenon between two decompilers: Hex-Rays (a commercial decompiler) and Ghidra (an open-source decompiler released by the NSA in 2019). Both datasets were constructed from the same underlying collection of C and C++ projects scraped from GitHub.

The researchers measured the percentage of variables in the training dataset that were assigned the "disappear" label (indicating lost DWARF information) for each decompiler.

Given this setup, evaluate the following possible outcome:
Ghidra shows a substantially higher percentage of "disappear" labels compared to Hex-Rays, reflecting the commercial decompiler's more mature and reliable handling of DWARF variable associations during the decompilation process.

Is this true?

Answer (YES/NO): YES